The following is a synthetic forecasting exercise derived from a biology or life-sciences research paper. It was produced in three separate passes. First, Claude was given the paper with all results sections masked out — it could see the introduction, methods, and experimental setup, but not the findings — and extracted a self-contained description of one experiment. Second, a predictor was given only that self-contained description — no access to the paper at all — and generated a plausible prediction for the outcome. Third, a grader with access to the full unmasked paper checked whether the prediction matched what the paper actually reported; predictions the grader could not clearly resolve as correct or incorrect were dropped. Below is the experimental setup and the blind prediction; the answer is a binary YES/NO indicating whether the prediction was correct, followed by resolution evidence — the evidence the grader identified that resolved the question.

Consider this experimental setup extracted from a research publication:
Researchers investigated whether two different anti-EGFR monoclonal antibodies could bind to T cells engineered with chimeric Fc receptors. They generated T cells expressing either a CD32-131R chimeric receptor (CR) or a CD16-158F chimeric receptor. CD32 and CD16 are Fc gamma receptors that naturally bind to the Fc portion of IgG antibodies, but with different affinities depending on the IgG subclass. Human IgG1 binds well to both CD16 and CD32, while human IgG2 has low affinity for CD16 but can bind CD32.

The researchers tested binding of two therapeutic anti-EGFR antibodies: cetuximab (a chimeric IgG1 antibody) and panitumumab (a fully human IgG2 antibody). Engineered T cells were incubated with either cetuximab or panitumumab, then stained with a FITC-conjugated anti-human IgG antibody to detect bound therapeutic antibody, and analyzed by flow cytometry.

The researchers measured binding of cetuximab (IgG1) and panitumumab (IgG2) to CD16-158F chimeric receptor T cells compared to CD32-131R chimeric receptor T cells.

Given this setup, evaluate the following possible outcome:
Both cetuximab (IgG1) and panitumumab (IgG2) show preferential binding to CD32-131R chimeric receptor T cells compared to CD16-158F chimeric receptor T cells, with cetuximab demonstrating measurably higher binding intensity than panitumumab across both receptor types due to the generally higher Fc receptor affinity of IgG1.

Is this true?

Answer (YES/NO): NO